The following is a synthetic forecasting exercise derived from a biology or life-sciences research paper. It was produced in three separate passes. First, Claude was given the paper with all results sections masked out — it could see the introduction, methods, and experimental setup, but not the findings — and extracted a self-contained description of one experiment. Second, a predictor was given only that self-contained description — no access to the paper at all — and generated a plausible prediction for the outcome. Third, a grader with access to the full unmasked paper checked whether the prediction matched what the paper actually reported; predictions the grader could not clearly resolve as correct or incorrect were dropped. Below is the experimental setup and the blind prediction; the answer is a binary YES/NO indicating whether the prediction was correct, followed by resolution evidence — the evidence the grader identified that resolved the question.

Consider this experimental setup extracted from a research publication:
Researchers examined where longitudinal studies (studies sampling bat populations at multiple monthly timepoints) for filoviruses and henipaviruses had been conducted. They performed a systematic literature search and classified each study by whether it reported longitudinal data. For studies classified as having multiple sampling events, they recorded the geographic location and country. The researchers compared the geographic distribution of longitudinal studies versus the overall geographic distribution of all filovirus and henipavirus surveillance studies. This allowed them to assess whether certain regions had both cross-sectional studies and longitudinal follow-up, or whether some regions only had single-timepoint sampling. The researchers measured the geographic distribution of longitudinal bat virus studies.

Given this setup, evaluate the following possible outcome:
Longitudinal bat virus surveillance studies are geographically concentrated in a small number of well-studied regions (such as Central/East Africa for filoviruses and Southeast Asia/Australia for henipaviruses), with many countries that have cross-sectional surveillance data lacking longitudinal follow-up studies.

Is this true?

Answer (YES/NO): YES